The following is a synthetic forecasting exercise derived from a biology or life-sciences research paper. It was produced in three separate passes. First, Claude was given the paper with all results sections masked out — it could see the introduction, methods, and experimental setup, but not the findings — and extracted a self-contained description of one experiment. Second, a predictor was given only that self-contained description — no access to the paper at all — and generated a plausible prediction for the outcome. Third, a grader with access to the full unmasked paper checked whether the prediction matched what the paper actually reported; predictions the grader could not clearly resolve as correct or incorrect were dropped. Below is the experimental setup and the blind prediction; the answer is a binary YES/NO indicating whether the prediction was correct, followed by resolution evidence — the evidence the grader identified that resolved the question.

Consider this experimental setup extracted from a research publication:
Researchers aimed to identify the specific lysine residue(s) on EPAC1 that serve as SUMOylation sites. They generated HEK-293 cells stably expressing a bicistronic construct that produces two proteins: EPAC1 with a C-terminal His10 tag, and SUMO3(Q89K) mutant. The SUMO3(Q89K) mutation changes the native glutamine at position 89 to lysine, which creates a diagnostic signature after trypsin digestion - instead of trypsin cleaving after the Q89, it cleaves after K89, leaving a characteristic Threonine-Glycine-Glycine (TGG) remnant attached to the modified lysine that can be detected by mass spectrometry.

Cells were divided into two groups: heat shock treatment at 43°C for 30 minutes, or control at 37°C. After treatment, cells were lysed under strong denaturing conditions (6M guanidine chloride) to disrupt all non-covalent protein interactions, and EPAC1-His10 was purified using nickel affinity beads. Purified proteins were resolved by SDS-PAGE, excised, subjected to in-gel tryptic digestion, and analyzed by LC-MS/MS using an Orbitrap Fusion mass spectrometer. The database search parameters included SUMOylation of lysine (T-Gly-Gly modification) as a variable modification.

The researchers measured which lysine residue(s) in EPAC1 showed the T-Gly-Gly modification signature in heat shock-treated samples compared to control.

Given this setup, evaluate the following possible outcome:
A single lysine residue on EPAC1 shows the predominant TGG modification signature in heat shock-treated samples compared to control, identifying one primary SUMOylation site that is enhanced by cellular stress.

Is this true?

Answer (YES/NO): YES